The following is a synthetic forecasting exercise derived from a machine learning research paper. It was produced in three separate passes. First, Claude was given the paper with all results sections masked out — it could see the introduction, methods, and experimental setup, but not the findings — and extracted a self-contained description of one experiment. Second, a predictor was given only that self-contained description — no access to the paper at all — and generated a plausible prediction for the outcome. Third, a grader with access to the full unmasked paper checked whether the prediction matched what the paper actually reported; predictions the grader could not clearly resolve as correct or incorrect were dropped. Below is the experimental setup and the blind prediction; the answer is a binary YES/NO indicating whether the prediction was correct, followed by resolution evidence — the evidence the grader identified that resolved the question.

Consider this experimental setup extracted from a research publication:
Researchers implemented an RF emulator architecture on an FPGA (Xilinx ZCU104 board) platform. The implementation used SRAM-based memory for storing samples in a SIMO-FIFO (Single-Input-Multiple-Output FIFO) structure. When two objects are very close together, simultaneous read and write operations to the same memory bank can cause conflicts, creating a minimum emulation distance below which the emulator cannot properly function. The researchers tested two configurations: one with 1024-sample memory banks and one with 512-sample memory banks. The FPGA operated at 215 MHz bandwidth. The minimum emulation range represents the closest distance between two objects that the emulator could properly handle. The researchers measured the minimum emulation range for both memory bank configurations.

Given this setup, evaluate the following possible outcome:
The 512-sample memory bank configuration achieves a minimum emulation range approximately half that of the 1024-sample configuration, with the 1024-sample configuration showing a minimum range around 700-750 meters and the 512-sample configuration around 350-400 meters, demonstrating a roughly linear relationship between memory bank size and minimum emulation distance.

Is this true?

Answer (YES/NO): NO